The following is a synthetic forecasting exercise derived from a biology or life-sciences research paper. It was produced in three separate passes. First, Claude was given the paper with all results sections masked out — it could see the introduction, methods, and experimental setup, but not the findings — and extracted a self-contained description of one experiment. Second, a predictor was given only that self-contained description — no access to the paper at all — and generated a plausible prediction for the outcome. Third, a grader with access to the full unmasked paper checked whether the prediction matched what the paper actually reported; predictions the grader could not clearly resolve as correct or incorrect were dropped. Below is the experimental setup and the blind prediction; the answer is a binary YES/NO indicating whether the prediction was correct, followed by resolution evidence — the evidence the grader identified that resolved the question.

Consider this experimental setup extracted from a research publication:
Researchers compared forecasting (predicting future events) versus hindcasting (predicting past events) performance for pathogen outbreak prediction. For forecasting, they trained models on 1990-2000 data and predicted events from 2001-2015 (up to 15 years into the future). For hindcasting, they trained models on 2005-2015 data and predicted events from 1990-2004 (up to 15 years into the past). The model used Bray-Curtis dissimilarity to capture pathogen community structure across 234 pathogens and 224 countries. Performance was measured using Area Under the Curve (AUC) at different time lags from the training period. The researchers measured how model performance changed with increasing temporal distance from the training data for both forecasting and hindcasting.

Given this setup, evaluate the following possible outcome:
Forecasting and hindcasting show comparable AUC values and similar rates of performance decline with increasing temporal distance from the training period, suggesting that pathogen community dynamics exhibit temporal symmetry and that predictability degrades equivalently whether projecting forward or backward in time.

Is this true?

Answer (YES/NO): NO